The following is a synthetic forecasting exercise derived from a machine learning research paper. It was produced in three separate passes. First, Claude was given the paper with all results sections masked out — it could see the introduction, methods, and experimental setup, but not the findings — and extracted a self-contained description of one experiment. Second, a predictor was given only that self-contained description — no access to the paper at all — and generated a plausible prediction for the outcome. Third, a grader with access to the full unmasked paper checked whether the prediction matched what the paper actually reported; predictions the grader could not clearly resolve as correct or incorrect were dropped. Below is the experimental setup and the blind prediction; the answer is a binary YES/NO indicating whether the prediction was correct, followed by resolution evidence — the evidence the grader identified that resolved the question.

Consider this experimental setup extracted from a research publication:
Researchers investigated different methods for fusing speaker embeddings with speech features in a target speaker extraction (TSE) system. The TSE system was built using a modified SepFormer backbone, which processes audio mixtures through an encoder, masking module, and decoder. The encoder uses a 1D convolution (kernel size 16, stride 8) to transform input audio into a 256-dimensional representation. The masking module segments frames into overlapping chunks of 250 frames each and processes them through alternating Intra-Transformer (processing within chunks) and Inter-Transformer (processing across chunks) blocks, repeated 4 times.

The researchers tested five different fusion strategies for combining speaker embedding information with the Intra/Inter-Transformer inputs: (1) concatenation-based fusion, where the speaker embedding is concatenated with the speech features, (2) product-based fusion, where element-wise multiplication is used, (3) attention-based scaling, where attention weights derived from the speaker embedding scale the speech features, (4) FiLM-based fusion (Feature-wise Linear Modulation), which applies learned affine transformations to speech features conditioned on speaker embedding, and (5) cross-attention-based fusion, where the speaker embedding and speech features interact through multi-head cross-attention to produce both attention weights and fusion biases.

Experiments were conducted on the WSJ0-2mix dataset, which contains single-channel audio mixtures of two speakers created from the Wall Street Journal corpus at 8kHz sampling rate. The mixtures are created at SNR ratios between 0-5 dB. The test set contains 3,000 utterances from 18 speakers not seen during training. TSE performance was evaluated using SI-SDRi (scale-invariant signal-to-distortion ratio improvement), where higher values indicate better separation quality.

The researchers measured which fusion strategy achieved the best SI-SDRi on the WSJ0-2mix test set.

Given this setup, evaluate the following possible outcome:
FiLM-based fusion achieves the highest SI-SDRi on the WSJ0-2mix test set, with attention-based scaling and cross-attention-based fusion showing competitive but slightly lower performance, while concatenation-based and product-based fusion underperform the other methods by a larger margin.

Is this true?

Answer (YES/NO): NO